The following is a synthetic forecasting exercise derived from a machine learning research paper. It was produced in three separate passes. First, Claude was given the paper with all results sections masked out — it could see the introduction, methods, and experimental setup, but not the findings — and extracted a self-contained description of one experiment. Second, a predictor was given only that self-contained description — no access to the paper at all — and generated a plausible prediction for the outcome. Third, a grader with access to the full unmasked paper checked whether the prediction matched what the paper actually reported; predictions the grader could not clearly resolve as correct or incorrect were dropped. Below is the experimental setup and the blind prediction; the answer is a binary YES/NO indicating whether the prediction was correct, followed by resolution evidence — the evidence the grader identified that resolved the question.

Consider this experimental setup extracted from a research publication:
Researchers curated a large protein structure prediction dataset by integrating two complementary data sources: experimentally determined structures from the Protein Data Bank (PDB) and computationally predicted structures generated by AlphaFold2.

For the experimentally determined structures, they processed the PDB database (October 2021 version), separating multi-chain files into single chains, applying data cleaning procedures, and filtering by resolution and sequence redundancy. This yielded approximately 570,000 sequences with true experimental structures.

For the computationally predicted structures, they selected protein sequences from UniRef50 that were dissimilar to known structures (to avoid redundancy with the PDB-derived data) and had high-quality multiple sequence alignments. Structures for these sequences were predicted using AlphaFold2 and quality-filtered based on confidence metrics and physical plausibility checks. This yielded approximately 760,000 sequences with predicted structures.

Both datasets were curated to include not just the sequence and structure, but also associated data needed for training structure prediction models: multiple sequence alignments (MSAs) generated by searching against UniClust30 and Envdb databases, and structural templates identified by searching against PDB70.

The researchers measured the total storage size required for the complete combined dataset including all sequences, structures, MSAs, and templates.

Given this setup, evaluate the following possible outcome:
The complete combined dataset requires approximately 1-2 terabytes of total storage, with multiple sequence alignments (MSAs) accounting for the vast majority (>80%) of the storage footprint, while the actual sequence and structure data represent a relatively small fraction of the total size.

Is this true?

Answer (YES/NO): NO